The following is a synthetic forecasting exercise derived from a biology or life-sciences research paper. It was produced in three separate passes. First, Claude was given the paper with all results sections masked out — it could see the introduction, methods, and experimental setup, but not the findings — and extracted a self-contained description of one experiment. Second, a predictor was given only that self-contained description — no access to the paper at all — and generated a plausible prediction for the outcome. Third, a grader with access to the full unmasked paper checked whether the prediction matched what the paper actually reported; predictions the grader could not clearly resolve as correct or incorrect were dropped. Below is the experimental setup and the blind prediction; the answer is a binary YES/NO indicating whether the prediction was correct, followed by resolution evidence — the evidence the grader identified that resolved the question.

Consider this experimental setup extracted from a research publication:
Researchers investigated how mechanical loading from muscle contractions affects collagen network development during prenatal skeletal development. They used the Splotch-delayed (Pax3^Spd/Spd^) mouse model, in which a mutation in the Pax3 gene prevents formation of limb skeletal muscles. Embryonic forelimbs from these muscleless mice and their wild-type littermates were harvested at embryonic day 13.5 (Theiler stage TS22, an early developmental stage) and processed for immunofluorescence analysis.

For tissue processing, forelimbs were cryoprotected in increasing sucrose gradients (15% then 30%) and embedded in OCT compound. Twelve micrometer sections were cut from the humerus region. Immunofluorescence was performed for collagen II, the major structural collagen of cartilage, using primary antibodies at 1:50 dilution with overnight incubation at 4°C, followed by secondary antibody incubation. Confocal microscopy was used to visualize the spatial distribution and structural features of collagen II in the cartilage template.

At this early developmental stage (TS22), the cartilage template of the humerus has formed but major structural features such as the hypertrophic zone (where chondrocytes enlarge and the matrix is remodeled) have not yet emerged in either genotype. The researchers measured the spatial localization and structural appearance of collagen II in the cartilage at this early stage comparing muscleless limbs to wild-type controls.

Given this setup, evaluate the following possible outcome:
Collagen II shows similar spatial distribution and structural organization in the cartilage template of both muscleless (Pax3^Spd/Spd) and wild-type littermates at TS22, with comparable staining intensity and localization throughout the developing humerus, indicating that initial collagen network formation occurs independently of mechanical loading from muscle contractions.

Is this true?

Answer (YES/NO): NO